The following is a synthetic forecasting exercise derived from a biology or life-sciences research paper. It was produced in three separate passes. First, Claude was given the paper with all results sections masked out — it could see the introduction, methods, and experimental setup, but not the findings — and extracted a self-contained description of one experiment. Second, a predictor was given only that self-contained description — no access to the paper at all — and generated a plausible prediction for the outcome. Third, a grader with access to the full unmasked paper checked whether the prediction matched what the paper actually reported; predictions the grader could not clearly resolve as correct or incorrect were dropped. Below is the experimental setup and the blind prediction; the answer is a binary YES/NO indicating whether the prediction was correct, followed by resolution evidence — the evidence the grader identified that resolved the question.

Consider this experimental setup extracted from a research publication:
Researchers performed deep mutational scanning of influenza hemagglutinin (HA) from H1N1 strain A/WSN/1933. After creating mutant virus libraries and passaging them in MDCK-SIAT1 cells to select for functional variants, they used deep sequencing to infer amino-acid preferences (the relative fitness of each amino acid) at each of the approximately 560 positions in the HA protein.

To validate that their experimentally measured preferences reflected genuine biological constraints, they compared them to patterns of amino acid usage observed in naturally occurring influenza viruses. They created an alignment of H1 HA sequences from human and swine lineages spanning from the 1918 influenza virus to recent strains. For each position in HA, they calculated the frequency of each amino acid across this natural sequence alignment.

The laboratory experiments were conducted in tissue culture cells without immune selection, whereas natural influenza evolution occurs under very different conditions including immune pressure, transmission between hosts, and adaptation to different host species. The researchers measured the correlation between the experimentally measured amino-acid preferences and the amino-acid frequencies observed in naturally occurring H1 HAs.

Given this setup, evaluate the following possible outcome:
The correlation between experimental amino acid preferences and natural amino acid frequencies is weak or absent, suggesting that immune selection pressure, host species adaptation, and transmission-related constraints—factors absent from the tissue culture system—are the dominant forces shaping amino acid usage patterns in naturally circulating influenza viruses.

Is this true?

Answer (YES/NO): NO